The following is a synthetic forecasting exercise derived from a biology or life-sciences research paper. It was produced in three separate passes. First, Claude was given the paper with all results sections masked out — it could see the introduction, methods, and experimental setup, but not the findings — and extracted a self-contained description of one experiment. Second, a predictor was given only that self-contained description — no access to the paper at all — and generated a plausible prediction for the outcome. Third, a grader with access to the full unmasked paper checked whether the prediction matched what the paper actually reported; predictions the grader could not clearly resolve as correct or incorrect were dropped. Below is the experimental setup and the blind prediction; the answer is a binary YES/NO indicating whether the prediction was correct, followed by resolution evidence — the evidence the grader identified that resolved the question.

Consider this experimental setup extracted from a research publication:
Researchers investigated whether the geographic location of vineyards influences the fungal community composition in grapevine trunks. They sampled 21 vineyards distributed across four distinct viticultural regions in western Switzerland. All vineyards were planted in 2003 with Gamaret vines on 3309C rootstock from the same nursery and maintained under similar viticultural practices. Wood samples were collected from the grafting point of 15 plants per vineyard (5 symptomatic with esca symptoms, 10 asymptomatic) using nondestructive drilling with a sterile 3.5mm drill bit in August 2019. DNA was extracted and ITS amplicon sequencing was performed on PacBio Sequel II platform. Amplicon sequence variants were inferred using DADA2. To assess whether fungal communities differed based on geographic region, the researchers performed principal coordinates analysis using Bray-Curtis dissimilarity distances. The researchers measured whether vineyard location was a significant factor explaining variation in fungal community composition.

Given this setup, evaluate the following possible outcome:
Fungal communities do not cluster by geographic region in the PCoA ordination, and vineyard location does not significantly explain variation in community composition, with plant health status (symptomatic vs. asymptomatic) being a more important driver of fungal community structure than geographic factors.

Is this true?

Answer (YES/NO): NO